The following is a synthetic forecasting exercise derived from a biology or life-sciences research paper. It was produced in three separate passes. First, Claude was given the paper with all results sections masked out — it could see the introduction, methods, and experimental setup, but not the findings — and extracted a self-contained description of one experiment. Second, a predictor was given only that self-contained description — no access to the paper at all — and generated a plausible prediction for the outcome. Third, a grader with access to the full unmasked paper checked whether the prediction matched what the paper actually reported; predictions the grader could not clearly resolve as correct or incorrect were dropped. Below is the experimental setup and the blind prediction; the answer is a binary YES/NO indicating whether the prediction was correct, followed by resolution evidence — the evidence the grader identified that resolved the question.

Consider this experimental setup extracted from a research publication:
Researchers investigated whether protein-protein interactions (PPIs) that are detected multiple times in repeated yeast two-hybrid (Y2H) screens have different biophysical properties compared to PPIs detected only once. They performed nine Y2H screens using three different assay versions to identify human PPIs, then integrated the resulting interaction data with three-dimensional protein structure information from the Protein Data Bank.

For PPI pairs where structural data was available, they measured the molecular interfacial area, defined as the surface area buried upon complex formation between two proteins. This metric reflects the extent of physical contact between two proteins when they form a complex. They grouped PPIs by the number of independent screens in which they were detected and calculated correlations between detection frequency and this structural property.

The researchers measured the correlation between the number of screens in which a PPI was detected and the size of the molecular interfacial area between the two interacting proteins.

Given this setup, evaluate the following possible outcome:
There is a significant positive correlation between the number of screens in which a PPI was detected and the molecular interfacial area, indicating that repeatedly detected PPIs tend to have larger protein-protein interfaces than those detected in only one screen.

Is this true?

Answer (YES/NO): YES